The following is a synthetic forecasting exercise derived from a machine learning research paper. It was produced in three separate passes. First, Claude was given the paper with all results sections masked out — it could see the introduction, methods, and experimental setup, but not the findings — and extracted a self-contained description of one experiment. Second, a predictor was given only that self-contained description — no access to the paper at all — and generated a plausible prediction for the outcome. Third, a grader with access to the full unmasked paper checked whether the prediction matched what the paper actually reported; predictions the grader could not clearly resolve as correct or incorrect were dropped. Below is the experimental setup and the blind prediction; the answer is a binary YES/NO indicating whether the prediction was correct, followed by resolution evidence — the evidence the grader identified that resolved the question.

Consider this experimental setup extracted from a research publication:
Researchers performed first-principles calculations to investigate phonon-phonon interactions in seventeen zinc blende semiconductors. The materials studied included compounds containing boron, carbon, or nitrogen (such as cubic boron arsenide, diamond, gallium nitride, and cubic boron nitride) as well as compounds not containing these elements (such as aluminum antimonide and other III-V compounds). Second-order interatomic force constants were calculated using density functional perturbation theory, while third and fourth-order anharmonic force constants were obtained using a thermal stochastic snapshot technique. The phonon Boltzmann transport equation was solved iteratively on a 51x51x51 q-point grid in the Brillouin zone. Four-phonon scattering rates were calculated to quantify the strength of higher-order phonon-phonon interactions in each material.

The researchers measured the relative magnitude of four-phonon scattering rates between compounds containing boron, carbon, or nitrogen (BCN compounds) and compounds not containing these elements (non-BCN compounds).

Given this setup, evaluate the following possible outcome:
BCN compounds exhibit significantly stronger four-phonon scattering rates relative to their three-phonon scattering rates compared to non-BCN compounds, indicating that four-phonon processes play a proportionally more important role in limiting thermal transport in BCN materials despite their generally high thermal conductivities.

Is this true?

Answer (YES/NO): NO